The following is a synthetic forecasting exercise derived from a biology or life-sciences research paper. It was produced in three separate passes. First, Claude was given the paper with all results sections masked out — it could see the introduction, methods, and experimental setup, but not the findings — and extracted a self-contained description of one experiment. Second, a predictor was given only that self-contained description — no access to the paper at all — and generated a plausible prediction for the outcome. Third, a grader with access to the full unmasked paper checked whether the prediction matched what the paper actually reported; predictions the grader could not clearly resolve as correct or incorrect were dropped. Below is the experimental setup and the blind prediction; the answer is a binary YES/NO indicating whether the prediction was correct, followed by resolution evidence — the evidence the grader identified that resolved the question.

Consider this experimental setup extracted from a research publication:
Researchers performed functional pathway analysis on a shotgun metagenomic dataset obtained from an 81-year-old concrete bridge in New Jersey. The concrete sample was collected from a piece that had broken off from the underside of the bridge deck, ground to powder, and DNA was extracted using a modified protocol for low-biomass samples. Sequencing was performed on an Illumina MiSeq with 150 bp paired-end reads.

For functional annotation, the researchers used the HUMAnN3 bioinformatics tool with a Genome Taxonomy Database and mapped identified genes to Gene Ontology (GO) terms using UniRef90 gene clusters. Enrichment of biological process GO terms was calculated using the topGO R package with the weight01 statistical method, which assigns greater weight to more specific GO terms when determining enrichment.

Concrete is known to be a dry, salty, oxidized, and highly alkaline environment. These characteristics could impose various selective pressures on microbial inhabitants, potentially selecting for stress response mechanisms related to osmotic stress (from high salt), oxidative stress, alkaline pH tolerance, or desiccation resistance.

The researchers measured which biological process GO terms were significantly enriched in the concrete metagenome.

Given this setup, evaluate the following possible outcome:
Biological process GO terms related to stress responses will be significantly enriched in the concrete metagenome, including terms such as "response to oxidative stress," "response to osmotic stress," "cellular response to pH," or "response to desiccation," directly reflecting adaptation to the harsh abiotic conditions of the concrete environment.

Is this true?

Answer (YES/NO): NO